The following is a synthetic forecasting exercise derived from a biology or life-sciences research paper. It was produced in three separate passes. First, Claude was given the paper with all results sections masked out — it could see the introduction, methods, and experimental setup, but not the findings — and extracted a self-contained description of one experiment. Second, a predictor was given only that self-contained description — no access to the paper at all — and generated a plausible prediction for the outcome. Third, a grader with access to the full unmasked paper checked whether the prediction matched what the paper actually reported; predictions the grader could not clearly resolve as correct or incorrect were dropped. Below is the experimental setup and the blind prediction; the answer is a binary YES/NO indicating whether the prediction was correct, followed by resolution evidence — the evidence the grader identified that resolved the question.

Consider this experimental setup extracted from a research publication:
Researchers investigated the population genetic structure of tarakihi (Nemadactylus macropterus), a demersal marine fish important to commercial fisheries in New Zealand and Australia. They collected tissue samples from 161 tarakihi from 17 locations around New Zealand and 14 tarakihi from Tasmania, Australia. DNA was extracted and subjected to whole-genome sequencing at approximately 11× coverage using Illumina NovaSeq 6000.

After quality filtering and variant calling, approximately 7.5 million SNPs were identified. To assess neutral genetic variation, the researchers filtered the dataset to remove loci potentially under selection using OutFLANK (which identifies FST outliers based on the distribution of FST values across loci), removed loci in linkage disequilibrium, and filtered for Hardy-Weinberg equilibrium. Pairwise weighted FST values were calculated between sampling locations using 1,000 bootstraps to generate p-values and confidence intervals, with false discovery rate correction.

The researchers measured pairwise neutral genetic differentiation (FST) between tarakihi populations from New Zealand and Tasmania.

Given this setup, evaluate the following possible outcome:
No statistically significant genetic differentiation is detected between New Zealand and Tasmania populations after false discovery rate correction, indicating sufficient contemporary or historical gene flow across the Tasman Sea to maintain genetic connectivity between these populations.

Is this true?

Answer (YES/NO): NO